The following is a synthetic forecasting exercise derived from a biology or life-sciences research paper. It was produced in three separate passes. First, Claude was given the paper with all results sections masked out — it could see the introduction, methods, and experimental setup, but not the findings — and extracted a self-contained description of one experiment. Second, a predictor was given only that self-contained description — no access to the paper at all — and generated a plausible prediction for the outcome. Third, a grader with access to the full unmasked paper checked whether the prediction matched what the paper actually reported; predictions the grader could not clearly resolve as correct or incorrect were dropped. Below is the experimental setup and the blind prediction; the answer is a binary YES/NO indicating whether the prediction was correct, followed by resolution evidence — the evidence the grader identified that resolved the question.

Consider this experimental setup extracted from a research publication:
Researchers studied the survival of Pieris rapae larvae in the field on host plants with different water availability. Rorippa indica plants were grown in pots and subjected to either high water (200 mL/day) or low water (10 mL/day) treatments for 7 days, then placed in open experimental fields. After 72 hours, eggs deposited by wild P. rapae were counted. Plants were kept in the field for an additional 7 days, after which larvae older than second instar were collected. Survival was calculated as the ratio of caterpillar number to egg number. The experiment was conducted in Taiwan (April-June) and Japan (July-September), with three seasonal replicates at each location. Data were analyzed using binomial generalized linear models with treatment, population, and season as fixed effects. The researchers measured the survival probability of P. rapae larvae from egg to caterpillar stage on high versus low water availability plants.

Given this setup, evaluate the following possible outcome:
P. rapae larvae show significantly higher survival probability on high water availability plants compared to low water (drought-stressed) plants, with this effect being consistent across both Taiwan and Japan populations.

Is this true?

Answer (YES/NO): NO